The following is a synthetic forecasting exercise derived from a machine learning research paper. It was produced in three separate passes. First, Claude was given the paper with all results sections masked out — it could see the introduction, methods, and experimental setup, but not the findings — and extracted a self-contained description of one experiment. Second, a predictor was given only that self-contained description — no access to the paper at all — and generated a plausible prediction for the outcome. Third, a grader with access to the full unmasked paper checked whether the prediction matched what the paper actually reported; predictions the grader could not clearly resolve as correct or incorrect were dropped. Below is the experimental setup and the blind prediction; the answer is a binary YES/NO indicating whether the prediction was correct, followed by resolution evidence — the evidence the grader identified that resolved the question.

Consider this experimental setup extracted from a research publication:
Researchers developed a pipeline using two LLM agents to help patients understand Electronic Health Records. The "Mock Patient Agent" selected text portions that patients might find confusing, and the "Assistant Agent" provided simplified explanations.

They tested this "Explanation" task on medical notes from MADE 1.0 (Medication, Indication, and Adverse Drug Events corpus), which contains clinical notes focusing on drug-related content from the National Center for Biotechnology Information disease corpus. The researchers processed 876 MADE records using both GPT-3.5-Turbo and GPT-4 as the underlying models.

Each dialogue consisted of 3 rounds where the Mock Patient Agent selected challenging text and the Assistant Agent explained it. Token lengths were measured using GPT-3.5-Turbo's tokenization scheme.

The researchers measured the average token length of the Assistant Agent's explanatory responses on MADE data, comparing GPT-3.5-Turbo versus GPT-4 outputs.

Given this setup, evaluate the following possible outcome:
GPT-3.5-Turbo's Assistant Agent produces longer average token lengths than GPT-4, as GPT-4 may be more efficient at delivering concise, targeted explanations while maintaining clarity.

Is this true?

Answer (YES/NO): YES